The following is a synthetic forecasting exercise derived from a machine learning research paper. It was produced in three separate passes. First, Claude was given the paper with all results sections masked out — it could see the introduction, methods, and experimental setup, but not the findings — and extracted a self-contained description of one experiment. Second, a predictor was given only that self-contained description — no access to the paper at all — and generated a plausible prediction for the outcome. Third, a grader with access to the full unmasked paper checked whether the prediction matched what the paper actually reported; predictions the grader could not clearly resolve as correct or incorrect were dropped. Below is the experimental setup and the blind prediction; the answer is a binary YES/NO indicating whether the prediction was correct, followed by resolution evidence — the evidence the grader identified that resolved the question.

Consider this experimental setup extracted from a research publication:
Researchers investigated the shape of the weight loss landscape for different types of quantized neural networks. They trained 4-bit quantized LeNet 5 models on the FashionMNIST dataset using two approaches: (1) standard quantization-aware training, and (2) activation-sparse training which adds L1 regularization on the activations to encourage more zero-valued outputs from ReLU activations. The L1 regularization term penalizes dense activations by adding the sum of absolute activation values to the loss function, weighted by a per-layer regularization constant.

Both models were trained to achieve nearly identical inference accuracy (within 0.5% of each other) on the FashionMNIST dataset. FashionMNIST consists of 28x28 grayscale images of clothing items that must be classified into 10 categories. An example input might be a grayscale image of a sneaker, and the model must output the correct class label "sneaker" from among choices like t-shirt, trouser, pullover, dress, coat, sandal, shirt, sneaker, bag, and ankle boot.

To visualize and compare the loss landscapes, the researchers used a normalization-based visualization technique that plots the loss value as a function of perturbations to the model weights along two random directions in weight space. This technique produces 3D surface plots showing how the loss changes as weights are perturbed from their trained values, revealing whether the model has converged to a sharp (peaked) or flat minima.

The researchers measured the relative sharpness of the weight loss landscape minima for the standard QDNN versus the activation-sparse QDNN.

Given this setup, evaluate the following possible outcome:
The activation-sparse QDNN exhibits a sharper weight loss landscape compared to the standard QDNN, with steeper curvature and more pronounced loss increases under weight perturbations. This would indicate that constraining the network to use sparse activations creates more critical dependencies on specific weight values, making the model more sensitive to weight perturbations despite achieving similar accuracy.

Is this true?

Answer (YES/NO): YES